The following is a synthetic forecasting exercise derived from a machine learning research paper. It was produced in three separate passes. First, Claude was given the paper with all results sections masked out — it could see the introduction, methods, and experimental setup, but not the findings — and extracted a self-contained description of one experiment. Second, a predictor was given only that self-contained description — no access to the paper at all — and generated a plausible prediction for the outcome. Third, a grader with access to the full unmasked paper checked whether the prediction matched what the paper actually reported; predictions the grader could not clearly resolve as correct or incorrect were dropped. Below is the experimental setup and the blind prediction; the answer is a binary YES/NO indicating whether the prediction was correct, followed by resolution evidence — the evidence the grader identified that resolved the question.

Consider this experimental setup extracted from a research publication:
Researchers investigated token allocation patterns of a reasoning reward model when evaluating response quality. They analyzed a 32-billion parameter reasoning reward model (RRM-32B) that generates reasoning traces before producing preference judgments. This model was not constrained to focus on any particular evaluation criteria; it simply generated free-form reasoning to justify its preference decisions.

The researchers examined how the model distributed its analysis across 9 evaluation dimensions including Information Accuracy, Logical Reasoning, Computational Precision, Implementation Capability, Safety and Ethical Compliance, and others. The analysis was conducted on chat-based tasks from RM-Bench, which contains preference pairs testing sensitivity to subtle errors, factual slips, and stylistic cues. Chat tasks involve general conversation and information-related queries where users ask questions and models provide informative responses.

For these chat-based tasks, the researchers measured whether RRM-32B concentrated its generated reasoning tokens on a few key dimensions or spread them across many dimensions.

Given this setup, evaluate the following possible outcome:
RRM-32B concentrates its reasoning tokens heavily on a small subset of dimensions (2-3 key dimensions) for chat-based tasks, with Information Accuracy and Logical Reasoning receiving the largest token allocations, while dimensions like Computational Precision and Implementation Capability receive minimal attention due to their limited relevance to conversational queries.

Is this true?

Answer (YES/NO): NO